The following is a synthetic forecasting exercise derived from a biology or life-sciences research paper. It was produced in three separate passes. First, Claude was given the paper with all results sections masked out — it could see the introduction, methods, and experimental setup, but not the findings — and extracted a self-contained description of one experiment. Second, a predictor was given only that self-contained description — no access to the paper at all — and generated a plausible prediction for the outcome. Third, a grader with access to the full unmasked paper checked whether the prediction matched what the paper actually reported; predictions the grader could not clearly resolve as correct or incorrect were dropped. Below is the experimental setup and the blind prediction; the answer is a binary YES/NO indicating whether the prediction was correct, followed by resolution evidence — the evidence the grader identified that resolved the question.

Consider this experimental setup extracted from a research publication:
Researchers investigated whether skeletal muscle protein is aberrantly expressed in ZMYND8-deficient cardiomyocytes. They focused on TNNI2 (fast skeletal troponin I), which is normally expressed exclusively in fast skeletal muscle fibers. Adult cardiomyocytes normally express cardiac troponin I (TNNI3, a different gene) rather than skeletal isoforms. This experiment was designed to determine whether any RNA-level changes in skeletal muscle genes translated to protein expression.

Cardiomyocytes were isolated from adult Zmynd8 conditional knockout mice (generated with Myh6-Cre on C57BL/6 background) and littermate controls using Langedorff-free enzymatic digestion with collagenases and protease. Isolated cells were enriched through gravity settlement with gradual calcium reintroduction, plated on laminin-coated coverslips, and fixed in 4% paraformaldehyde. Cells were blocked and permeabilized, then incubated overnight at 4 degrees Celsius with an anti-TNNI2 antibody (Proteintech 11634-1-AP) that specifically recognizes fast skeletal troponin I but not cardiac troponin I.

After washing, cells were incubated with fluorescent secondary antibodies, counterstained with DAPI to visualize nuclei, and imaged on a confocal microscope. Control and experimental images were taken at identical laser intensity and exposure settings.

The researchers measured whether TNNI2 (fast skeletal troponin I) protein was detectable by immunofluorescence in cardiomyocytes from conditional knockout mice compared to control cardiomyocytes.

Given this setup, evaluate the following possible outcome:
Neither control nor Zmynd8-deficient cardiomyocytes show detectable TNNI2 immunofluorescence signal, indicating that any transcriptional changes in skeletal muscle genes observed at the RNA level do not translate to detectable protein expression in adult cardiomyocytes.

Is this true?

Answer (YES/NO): NO